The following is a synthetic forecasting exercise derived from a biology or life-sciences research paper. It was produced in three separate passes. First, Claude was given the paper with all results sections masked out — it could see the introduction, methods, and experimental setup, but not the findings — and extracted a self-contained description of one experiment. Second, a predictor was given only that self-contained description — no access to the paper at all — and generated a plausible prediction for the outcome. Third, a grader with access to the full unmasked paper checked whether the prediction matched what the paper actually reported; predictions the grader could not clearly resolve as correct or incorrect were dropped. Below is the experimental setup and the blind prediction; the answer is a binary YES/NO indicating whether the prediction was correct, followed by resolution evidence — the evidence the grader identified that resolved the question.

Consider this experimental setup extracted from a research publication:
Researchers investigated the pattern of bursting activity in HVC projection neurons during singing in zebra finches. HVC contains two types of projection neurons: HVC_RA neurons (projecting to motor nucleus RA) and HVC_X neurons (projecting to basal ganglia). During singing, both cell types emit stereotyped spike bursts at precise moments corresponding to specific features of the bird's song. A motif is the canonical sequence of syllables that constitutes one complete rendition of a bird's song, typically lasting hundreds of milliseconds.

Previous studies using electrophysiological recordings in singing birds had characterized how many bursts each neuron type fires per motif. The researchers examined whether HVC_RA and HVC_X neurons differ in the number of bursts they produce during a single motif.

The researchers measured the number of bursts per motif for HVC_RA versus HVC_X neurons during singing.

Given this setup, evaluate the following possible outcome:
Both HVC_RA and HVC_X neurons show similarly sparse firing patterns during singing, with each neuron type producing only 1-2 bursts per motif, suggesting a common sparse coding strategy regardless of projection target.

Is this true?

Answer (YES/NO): NO